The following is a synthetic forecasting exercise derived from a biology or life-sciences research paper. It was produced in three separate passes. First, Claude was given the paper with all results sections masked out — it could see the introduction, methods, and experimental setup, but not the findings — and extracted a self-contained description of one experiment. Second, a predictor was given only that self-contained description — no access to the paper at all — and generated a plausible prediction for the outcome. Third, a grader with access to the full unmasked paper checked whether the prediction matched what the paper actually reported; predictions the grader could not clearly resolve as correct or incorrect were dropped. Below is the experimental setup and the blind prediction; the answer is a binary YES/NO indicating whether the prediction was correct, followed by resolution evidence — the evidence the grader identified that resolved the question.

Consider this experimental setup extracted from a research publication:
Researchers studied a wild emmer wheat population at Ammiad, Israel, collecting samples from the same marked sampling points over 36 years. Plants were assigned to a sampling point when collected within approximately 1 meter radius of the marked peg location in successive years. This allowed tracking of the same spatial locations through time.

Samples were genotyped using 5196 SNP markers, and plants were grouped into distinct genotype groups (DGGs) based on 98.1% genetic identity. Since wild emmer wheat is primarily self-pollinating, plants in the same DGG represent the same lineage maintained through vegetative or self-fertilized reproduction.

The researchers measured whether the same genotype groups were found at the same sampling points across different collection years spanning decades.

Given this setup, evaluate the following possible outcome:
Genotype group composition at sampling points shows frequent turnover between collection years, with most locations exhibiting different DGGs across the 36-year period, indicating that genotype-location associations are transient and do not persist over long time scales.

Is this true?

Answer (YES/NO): NO